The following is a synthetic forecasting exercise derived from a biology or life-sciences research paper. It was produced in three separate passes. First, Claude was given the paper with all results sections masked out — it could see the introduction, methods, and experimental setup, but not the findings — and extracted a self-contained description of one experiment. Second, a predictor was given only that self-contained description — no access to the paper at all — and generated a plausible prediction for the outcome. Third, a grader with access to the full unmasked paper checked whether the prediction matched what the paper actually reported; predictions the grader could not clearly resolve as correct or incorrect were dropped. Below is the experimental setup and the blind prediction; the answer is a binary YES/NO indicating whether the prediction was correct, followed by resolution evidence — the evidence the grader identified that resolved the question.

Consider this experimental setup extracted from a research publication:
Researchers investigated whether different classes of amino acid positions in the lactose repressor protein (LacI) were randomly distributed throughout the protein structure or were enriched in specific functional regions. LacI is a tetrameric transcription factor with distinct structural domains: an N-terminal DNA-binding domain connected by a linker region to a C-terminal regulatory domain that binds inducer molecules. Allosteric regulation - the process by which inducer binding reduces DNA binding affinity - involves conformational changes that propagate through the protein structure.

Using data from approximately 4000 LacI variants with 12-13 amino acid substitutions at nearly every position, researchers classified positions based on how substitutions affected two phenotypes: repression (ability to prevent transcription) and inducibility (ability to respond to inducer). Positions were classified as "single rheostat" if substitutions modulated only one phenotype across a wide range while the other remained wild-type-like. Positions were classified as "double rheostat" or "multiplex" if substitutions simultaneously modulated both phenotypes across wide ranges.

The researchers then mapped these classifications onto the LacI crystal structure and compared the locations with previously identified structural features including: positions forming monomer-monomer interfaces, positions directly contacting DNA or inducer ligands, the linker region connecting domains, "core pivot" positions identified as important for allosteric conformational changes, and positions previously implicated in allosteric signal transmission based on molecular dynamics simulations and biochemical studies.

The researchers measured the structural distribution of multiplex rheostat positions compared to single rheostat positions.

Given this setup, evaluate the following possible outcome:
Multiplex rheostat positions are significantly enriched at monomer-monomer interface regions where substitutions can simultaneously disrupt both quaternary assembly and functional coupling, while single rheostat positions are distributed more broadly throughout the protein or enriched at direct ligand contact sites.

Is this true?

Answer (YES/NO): NO